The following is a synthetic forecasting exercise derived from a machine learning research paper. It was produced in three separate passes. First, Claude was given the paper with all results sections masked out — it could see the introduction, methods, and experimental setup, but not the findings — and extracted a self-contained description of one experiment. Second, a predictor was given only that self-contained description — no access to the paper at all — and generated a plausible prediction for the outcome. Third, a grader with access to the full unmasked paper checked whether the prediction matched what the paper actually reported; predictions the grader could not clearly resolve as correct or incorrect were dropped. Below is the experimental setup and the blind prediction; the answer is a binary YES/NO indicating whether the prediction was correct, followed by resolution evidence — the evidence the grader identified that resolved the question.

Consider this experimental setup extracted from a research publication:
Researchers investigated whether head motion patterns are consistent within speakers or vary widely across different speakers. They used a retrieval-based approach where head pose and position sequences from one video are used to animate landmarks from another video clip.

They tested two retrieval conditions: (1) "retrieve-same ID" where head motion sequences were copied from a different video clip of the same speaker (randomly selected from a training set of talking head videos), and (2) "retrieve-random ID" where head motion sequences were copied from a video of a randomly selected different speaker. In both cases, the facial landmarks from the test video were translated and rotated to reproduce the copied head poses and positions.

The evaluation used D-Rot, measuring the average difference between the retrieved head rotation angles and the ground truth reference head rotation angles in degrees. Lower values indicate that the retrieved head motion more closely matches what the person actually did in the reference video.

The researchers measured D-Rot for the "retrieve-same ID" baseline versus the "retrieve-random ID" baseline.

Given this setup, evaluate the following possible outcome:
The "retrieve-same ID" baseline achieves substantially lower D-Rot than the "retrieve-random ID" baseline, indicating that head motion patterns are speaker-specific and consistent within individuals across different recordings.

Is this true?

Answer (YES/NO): YES